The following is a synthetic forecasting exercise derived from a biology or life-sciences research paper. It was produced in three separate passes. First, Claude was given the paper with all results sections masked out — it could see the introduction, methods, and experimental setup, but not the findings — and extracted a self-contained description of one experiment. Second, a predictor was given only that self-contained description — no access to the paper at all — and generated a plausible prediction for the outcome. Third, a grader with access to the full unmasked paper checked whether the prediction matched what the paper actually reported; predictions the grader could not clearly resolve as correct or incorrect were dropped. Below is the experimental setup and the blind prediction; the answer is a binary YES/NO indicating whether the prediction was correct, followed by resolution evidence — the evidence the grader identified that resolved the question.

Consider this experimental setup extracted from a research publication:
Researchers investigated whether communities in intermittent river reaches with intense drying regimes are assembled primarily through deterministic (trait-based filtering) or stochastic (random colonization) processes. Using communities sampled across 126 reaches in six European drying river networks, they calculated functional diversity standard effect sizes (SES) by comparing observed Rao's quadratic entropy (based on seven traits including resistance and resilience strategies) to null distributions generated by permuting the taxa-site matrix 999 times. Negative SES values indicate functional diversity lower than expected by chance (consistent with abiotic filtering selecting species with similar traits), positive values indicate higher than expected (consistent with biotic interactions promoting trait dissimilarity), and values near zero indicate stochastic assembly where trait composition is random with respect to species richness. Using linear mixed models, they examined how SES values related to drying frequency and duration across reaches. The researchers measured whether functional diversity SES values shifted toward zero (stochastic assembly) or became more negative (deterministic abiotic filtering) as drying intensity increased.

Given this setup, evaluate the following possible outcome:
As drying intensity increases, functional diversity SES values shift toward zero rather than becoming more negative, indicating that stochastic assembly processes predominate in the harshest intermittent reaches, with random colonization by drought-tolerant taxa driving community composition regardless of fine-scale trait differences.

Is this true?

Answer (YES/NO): NO